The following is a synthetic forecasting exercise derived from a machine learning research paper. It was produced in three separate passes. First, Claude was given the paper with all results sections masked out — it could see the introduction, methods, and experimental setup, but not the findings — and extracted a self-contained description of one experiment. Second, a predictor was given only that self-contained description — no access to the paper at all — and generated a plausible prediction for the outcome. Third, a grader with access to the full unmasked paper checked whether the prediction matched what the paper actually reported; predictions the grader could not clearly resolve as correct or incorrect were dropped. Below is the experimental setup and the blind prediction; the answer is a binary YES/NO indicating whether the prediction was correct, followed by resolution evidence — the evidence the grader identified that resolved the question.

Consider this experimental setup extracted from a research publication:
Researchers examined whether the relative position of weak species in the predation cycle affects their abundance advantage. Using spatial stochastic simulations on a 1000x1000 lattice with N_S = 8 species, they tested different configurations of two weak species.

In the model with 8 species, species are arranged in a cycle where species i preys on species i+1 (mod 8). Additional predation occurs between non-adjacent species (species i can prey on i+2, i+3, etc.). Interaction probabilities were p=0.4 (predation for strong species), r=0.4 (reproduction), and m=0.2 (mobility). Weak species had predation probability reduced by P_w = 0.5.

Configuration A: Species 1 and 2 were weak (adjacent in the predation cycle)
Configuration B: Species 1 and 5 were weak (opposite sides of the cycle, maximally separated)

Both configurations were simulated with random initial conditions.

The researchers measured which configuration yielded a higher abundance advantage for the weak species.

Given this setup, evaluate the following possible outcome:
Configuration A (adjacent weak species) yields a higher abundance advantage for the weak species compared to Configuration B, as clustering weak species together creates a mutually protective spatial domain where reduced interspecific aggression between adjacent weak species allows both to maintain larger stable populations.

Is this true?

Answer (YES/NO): YES